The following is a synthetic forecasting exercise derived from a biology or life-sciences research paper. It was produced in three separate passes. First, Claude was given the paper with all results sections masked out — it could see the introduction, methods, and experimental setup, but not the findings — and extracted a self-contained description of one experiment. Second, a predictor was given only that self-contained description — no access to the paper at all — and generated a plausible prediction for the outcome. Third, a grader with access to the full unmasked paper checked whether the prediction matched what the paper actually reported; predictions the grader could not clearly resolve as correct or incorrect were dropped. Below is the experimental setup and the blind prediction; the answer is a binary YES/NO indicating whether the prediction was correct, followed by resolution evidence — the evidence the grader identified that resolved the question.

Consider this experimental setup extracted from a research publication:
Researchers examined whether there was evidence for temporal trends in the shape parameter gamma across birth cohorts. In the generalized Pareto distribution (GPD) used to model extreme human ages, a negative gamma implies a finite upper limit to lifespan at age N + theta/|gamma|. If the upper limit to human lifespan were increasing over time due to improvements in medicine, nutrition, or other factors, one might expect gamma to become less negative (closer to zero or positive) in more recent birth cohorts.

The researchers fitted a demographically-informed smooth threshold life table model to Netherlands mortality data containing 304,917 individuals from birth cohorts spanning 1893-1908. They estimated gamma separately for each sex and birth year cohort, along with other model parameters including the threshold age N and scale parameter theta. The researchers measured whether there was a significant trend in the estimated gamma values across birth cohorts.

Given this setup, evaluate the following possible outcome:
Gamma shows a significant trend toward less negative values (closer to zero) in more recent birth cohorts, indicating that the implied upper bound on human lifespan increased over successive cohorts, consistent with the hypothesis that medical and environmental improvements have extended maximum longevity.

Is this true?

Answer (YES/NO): NO